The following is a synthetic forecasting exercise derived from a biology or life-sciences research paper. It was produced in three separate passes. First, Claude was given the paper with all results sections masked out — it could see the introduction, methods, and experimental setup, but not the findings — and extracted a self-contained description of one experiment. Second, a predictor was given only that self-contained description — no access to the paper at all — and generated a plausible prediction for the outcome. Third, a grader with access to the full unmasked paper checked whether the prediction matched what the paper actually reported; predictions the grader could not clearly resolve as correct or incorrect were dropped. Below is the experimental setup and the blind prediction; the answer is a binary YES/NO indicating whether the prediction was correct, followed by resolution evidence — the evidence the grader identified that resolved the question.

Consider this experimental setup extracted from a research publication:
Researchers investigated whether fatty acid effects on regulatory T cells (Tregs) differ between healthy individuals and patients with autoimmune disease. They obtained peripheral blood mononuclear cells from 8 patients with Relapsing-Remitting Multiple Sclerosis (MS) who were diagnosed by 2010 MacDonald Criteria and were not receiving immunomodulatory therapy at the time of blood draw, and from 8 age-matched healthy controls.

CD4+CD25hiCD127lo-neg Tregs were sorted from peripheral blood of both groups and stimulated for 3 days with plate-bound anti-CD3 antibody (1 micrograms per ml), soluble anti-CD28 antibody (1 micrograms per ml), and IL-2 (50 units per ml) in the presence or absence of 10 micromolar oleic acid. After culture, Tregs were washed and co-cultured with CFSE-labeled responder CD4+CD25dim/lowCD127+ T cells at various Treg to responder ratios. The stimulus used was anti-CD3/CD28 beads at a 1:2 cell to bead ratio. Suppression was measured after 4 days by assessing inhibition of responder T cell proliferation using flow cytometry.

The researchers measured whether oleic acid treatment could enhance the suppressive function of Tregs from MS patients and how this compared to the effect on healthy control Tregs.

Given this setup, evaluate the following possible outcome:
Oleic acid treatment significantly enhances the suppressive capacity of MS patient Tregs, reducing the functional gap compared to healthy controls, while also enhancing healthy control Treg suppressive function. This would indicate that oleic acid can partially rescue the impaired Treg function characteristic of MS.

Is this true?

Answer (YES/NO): YES